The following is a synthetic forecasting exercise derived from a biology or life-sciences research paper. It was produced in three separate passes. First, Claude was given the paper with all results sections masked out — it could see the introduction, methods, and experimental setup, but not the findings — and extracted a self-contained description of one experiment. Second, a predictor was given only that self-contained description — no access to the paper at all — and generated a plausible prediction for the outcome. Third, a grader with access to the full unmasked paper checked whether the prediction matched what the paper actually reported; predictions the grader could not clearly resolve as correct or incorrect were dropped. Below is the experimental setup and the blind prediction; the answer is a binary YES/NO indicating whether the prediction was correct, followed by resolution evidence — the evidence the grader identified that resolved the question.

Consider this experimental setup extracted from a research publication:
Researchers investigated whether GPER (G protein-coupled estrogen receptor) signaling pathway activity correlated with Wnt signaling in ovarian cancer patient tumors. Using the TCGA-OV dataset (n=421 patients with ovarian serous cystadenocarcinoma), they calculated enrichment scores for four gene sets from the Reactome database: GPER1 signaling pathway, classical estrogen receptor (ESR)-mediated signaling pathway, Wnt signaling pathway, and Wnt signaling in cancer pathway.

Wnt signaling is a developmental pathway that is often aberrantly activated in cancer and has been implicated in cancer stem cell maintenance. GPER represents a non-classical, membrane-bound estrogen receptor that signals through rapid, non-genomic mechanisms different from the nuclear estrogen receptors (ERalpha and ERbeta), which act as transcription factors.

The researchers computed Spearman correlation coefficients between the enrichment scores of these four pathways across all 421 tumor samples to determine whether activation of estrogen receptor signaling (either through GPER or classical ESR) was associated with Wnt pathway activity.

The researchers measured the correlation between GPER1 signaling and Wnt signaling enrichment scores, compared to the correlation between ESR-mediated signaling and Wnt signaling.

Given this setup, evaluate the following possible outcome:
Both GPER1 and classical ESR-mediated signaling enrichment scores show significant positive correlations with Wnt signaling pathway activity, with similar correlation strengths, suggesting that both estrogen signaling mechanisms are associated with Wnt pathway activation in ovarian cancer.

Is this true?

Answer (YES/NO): NO